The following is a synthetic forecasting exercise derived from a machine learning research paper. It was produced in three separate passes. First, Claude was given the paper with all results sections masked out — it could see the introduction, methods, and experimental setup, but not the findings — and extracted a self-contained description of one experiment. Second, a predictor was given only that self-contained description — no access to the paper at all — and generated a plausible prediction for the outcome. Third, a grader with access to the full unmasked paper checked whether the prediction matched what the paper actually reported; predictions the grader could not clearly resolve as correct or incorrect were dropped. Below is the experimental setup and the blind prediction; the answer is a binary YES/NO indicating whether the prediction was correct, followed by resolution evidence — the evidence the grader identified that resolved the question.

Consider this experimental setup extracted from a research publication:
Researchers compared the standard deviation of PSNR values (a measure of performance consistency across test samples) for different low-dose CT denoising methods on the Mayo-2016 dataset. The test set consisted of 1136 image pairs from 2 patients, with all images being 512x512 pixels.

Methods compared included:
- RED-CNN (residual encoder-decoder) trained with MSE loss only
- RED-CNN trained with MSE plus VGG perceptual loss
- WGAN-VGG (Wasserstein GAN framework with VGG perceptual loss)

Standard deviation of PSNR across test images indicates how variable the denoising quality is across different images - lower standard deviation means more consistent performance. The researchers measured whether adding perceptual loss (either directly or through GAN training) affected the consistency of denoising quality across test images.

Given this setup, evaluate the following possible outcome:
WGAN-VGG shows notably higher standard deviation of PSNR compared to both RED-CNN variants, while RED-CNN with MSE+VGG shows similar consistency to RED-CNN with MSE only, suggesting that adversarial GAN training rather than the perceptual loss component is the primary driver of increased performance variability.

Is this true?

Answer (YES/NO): NO